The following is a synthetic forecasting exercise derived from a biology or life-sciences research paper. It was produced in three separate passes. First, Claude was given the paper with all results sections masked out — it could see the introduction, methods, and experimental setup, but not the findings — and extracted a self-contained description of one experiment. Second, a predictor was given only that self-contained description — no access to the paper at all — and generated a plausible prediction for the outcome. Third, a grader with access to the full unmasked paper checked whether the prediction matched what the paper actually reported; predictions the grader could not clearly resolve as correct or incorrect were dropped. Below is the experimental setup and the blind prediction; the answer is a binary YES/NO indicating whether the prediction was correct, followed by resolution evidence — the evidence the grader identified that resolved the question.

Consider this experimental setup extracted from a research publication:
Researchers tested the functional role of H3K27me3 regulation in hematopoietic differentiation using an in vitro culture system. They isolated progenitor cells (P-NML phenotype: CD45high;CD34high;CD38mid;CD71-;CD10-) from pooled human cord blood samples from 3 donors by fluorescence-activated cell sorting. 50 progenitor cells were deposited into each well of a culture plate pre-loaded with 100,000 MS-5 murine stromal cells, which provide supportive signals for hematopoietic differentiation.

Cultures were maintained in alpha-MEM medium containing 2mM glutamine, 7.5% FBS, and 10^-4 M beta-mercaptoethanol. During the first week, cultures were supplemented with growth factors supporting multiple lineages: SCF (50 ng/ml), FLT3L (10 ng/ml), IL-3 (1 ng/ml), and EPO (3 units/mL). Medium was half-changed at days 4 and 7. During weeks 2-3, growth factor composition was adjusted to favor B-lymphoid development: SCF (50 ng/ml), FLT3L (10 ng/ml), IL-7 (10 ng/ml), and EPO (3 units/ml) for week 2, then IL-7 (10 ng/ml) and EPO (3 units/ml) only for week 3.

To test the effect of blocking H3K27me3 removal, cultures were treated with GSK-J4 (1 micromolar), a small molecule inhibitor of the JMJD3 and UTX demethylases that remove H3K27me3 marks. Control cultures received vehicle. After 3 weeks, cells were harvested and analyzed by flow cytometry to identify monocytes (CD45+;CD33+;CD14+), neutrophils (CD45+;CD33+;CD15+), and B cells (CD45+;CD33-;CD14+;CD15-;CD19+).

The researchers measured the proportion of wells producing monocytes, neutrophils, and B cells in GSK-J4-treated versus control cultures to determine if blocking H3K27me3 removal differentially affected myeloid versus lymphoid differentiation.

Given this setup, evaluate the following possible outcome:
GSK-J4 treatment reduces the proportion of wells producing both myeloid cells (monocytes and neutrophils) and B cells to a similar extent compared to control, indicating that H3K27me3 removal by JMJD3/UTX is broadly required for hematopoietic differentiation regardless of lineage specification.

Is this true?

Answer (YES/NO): NO